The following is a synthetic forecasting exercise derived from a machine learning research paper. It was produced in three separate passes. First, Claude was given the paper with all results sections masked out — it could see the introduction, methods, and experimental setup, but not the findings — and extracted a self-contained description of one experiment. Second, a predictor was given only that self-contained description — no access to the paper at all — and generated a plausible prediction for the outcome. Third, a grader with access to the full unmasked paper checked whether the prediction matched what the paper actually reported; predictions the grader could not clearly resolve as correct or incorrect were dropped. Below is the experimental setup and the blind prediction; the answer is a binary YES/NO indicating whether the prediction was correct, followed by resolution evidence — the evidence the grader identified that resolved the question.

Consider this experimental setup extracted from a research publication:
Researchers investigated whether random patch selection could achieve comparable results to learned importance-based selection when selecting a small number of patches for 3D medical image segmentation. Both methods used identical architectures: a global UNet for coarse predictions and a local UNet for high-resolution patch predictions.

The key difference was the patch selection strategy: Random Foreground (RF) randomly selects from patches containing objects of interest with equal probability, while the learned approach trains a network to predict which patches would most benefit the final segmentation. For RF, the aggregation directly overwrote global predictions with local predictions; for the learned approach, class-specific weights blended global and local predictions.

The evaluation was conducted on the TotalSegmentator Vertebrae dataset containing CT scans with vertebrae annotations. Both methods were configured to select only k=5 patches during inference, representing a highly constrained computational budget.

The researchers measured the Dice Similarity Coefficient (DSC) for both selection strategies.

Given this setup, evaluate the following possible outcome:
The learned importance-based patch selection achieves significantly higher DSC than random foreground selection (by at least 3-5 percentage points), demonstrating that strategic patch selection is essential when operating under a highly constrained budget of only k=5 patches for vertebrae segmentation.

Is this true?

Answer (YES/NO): YES